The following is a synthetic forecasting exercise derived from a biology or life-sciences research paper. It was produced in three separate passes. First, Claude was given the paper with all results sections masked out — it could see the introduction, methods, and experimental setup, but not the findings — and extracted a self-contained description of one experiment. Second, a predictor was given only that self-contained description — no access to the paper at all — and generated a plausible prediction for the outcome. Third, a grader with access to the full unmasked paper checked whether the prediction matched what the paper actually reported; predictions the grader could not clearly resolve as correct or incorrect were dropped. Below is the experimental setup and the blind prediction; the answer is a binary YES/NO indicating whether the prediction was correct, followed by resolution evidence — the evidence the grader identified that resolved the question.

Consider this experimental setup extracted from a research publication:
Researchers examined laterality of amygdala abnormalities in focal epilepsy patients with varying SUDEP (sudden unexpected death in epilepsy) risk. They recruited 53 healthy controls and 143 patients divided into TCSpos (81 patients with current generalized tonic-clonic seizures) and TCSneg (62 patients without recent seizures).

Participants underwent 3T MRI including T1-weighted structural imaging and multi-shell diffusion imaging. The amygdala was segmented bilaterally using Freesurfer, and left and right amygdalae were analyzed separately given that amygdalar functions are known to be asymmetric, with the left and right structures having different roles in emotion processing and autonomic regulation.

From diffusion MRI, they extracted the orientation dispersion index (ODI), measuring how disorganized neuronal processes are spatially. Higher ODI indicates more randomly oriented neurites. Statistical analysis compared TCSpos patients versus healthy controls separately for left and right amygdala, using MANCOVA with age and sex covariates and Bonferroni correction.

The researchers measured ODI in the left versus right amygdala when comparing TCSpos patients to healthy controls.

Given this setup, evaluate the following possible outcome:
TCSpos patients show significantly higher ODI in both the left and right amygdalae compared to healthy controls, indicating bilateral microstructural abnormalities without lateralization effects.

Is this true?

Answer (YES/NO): NO